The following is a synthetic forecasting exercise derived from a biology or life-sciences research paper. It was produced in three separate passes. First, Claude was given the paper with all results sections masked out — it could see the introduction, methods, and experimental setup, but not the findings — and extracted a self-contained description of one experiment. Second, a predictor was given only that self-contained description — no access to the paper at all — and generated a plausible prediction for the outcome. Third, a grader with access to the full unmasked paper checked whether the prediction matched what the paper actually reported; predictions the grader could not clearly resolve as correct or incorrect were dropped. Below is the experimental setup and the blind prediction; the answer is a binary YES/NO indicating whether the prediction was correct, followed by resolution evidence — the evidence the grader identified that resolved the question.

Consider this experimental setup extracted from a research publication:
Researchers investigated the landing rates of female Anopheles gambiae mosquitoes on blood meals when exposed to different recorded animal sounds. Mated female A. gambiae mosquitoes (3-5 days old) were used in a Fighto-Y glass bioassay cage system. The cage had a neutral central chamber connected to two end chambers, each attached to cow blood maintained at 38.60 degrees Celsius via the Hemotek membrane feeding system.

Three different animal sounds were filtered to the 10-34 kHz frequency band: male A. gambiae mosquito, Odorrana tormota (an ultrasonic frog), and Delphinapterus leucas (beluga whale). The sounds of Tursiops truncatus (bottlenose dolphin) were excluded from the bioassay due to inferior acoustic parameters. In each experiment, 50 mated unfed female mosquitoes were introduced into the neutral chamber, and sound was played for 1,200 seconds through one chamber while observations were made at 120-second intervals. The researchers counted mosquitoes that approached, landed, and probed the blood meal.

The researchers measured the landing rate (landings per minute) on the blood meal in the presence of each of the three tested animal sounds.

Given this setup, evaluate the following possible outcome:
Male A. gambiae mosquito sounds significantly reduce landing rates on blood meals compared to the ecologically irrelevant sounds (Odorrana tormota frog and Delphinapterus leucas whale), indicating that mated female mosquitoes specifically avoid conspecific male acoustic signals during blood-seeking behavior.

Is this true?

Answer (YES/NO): NO